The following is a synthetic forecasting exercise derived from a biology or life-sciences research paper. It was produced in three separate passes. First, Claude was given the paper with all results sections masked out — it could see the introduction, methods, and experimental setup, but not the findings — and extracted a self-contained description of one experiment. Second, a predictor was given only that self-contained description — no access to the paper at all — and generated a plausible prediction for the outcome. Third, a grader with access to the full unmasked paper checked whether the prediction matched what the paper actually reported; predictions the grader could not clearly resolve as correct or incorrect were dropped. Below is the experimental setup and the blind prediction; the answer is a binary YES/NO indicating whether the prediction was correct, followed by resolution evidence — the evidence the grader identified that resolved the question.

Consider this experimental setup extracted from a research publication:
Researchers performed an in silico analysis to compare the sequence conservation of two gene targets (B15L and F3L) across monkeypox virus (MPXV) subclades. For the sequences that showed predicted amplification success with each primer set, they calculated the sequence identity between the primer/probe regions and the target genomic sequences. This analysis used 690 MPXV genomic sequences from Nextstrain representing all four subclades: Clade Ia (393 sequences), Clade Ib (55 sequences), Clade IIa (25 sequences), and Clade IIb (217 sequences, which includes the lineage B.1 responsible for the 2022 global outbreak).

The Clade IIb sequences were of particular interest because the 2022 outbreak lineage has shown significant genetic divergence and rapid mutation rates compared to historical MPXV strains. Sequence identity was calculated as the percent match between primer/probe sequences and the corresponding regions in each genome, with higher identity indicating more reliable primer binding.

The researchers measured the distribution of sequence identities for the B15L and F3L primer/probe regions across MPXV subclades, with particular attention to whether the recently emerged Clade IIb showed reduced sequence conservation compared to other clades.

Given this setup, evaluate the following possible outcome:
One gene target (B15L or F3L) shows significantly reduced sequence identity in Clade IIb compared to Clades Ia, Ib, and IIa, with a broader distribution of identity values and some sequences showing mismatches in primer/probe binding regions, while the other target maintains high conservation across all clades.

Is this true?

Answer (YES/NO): NO